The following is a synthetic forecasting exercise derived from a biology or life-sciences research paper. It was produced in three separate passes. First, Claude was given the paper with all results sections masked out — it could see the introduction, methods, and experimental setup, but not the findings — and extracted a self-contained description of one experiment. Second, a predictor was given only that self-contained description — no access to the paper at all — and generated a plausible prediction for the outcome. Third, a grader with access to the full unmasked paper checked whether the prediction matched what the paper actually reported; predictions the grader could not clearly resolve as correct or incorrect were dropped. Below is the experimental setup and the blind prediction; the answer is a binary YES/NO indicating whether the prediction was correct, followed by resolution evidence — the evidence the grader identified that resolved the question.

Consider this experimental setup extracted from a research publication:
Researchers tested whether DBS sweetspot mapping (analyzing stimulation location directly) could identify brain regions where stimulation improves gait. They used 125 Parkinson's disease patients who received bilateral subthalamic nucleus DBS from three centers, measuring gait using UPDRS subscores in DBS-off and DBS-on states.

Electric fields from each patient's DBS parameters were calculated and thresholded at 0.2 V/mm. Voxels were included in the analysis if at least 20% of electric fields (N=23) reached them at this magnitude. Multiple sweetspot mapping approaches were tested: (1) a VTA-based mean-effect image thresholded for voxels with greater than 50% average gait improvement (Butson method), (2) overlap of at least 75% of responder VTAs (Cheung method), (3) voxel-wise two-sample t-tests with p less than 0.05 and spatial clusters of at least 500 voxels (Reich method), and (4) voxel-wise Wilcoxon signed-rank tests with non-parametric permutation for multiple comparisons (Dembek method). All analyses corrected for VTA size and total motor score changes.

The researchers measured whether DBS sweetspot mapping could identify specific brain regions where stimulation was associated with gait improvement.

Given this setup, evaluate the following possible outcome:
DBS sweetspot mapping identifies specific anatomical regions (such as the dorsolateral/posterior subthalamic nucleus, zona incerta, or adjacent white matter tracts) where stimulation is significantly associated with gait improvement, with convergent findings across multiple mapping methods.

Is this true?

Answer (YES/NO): NO